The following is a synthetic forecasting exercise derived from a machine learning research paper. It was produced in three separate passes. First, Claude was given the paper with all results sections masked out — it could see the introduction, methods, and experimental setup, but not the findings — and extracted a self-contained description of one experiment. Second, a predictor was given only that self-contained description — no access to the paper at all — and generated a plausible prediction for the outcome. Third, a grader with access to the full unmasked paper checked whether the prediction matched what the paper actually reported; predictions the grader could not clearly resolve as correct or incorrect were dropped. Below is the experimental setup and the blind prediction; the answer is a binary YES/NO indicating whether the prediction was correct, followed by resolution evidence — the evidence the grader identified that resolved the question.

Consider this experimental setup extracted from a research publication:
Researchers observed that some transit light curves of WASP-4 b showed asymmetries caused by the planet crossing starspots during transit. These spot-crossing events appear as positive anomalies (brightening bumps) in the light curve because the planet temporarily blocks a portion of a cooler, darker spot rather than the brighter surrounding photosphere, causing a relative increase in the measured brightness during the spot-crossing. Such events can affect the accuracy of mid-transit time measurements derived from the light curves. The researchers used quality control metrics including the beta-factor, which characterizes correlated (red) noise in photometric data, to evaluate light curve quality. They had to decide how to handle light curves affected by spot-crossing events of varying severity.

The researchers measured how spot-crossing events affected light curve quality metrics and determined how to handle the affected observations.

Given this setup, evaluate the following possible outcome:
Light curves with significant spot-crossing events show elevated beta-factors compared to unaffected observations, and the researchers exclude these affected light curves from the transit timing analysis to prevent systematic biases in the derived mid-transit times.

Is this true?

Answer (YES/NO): YES